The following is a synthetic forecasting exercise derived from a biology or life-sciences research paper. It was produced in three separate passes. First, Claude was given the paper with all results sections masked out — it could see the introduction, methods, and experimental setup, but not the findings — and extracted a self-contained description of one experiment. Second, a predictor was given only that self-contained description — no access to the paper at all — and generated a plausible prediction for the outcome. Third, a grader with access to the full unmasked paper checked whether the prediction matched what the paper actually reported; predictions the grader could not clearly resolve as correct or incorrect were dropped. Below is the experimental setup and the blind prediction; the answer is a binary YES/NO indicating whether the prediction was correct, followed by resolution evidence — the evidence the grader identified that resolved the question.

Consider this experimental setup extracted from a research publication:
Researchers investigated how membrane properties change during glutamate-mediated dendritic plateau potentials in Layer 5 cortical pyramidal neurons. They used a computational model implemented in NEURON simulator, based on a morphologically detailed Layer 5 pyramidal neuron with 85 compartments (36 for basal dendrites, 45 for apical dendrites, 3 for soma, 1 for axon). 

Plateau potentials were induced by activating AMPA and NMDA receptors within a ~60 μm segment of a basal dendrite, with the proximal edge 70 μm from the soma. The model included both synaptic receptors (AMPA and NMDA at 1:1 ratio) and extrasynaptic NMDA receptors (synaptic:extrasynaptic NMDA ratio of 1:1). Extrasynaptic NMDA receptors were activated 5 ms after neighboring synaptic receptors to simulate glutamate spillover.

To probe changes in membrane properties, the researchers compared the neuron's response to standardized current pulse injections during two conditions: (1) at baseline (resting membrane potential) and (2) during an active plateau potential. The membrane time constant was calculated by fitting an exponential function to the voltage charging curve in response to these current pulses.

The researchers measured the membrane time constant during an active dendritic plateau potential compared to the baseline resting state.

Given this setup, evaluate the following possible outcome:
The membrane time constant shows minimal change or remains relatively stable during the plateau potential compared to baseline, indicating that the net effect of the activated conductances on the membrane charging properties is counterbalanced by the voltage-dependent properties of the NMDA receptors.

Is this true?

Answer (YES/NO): NO